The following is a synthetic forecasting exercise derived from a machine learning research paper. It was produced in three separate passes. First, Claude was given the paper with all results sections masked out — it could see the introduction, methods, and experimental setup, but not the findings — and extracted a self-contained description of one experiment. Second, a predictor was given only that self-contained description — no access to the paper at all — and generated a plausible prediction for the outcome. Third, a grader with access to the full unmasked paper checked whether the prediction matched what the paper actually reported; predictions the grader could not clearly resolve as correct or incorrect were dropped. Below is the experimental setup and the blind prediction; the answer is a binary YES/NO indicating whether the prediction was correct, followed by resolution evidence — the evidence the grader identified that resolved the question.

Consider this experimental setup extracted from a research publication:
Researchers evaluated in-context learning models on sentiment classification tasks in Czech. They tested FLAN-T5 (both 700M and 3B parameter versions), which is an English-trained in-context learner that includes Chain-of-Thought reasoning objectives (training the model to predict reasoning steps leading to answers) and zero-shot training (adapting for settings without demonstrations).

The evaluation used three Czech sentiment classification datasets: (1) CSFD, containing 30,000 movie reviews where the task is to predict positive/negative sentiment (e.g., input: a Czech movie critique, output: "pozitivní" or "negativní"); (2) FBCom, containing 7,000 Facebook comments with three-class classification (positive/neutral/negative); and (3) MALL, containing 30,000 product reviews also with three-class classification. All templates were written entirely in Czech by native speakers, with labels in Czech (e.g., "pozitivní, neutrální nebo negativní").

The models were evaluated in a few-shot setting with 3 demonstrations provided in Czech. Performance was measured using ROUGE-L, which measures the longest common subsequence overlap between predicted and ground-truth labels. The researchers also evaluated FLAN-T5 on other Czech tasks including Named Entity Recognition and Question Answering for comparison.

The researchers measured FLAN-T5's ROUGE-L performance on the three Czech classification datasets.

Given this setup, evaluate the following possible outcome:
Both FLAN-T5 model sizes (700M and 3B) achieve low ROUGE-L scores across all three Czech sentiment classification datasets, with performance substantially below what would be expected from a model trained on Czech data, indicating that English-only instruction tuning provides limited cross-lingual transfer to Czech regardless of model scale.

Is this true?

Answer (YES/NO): YES